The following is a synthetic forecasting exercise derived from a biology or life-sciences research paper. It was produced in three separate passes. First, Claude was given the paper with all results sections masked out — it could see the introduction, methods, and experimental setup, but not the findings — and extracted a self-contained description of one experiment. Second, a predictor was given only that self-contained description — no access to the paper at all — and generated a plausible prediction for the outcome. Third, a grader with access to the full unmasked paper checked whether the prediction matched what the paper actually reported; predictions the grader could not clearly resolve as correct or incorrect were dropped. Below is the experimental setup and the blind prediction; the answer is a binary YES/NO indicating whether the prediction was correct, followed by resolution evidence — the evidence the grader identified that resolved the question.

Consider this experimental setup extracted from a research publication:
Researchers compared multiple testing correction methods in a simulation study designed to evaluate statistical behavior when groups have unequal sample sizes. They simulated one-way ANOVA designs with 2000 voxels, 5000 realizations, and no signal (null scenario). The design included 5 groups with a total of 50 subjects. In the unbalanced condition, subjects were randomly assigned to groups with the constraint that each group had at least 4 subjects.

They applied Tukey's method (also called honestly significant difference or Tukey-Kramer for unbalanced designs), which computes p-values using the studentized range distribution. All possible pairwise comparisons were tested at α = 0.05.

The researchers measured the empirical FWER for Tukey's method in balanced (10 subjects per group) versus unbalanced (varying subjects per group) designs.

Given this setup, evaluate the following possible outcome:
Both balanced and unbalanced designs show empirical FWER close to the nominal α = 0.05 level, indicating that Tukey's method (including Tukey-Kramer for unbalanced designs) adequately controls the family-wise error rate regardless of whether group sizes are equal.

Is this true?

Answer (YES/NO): NO